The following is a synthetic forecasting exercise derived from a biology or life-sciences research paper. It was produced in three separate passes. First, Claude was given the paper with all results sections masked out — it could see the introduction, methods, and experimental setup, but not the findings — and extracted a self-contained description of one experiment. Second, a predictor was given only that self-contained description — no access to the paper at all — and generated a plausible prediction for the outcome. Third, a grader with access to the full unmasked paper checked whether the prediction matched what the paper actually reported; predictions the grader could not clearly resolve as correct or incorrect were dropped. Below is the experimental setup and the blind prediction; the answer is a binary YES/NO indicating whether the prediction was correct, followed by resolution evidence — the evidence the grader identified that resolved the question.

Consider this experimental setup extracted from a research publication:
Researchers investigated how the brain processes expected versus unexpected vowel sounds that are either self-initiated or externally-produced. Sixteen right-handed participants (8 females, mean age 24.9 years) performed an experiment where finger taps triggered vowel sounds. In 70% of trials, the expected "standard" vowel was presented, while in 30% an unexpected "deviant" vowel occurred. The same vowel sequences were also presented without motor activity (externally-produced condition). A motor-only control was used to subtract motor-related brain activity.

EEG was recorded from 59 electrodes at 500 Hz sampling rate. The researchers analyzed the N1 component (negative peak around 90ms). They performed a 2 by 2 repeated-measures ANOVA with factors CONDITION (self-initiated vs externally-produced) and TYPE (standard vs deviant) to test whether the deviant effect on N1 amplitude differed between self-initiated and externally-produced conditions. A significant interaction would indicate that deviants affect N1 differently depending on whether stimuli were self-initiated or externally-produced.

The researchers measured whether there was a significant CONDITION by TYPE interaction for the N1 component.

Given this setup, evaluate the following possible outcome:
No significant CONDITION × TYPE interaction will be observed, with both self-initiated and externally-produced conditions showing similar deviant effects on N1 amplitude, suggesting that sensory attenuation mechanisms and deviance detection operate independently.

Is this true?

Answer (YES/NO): NO